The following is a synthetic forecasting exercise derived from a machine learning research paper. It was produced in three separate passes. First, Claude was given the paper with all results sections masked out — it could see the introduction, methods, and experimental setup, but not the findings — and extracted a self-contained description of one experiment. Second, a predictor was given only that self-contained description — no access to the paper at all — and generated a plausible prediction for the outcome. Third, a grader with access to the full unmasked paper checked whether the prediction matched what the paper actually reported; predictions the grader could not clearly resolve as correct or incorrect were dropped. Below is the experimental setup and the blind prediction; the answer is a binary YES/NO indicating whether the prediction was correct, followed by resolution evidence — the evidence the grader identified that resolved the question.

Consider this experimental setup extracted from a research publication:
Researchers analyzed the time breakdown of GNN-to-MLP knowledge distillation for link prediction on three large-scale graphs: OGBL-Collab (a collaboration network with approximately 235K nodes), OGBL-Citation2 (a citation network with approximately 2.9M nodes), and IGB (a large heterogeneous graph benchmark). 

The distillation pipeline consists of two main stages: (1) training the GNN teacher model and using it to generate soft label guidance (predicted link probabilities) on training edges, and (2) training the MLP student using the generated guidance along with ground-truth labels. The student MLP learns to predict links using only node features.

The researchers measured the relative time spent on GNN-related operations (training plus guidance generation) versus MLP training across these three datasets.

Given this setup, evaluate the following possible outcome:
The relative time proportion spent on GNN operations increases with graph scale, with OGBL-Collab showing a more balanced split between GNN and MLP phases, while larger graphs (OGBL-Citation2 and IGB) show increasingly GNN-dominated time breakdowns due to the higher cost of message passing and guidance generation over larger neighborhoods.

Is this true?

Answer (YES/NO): NO